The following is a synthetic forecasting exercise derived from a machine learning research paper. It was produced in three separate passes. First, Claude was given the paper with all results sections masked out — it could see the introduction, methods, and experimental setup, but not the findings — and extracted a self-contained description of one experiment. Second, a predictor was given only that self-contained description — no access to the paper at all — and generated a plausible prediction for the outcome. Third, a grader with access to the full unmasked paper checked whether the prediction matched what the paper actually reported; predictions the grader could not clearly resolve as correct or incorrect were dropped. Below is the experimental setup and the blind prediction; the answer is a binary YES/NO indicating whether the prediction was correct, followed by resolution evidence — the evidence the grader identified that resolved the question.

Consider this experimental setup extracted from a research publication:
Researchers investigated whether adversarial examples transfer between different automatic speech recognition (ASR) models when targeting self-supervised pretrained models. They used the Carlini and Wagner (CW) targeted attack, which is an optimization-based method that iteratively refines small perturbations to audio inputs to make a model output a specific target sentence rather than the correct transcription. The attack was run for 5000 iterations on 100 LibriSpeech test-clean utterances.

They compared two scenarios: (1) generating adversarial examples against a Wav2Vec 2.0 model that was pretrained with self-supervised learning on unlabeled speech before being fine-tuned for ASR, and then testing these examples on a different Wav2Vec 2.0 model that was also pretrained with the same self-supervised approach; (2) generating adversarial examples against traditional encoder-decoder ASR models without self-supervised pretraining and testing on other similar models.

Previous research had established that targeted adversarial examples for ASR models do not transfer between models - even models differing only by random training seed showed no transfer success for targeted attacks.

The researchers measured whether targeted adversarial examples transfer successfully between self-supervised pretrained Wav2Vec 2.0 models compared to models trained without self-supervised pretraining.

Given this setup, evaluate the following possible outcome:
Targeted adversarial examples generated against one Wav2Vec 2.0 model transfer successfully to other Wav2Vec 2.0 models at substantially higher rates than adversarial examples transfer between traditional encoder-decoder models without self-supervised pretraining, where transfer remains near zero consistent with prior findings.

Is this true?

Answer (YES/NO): YES